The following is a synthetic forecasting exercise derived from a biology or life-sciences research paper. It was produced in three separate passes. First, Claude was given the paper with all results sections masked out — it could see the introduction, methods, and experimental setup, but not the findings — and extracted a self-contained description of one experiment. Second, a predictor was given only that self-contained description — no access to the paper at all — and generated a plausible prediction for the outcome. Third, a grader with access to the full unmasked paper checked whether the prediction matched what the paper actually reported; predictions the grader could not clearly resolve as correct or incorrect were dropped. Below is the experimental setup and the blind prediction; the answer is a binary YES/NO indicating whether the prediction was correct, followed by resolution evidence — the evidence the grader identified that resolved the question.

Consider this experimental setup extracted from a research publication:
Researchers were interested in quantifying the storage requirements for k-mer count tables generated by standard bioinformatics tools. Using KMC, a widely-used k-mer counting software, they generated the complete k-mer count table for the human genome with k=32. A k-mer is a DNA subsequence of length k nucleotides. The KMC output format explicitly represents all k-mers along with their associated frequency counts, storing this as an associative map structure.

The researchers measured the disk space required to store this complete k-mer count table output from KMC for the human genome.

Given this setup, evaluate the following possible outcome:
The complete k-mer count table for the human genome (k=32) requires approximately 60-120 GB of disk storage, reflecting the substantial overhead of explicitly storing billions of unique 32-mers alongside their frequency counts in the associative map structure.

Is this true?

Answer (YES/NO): NO